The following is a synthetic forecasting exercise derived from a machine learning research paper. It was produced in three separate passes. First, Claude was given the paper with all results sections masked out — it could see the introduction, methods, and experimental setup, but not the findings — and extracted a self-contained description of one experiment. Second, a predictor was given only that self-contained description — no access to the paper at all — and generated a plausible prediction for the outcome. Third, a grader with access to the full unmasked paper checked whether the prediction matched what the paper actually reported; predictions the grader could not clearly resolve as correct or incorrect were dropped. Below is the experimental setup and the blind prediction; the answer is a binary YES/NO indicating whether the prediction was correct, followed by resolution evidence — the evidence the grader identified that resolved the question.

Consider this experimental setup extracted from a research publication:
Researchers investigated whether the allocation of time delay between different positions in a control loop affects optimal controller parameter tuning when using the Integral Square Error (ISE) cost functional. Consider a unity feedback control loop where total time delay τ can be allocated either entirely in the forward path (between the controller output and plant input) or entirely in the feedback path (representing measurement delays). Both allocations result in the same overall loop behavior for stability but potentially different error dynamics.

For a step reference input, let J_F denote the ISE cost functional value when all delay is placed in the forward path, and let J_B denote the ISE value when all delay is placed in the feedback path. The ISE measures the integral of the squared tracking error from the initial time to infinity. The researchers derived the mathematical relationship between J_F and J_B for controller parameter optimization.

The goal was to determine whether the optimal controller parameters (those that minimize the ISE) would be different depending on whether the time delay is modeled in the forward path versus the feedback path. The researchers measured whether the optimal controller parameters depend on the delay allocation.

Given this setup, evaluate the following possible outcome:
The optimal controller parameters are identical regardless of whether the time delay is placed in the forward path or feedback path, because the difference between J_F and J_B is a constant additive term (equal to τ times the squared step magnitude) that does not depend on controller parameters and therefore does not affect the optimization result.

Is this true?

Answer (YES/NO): YES